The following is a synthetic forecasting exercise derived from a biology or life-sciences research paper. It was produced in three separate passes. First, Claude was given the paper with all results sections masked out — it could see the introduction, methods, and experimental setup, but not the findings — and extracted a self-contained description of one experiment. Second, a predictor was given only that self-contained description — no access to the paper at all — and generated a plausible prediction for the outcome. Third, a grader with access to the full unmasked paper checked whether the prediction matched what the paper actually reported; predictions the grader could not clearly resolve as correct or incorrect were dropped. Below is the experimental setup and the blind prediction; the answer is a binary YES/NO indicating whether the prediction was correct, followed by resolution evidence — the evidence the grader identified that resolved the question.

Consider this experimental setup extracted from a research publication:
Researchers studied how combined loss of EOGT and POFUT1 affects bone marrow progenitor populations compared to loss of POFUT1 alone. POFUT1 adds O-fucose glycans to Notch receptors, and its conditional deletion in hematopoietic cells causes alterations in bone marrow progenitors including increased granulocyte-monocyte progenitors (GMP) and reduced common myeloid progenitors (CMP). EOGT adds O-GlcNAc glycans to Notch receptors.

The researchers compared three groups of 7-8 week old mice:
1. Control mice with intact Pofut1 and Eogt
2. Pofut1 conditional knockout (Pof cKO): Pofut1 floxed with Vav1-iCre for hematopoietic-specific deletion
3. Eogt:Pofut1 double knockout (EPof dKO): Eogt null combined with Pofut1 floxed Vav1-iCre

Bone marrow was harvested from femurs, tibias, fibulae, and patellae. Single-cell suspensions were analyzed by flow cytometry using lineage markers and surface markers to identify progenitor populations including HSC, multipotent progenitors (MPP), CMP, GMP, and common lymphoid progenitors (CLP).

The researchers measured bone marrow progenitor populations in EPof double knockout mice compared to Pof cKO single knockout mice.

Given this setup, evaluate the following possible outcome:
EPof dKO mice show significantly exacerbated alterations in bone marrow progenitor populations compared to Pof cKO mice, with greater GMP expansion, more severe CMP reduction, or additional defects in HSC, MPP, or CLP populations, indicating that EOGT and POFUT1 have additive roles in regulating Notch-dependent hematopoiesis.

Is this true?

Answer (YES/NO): YES